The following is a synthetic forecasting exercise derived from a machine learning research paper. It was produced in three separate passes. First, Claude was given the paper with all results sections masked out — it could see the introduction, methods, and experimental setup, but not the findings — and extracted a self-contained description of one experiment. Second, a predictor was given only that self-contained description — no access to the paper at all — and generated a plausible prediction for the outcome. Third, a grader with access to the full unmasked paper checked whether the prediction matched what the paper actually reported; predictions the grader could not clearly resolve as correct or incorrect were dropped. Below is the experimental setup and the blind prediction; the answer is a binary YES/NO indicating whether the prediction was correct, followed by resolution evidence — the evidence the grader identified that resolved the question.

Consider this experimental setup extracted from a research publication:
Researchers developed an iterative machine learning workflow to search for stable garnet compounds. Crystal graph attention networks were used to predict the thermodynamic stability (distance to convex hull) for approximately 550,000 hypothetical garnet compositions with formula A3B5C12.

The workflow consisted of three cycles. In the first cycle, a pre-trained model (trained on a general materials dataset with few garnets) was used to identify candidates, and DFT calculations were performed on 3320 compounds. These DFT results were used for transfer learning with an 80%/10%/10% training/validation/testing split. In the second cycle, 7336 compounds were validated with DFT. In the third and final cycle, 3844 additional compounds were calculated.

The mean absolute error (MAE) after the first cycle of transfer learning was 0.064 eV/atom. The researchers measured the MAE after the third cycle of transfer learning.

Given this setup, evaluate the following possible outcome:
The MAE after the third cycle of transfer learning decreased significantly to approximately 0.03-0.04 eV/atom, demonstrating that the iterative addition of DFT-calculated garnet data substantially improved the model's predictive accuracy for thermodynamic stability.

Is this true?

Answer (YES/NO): NO